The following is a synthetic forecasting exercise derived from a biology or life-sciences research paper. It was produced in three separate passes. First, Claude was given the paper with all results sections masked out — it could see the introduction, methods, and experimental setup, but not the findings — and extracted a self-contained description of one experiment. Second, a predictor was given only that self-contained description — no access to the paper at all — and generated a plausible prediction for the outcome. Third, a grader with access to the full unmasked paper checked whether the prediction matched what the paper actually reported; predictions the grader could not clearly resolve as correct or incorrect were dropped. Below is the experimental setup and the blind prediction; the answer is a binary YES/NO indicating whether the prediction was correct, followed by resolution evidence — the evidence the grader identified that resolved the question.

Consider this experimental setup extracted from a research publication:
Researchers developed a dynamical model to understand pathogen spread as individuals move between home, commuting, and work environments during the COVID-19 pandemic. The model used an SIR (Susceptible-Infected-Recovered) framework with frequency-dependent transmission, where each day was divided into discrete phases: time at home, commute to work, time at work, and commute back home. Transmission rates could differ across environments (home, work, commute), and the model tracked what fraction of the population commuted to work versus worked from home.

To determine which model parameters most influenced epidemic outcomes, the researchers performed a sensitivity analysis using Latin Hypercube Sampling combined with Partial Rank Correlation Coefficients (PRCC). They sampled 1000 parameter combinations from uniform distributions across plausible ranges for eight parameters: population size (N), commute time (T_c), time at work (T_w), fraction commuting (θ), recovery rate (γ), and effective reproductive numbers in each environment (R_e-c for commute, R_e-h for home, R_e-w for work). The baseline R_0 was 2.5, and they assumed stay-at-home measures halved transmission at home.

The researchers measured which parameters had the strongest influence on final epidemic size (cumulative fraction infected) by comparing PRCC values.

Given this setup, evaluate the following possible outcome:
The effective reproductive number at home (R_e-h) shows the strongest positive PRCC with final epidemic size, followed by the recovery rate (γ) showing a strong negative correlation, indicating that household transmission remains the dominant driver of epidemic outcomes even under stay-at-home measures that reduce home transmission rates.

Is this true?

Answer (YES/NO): NO